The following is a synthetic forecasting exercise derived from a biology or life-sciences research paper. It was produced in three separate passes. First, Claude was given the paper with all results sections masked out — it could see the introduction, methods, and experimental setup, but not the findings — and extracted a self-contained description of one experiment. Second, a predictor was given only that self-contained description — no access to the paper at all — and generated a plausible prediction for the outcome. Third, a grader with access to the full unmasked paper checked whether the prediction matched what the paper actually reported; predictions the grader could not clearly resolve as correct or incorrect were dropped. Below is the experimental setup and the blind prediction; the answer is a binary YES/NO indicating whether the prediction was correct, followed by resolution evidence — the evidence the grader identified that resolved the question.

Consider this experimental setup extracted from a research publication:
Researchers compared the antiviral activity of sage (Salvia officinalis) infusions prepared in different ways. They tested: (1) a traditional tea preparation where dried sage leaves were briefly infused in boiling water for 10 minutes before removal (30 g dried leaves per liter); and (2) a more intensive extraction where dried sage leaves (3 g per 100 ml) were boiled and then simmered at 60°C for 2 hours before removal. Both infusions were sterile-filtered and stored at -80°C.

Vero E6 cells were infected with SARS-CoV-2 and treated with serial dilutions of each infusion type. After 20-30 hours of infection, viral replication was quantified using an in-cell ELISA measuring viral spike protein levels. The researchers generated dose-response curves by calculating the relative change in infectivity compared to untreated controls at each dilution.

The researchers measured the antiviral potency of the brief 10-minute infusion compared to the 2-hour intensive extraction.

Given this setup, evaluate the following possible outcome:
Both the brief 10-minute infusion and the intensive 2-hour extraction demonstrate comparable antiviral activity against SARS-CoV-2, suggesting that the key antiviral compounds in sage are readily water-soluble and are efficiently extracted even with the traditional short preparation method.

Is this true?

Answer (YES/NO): YES